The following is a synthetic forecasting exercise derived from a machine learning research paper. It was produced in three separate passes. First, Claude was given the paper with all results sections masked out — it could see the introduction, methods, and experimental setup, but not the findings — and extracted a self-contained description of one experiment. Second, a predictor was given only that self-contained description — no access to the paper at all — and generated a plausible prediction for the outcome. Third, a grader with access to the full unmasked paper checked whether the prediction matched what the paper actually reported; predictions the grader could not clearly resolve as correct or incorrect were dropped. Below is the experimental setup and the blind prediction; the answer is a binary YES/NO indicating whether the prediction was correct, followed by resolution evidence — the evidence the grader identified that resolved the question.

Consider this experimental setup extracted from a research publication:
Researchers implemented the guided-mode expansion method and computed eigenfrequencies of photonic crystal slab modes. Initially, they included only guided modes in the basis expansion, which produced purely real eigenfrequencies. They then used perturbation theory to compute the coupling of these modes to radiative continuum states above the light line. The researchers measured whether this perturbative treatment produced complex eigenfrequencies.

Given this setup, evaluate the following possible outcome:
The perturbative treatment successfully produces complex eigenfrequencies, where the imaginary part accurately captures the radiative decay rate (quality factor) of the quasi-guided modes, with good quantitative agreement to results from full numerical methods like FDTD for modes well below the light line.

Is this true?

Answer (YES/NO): NO